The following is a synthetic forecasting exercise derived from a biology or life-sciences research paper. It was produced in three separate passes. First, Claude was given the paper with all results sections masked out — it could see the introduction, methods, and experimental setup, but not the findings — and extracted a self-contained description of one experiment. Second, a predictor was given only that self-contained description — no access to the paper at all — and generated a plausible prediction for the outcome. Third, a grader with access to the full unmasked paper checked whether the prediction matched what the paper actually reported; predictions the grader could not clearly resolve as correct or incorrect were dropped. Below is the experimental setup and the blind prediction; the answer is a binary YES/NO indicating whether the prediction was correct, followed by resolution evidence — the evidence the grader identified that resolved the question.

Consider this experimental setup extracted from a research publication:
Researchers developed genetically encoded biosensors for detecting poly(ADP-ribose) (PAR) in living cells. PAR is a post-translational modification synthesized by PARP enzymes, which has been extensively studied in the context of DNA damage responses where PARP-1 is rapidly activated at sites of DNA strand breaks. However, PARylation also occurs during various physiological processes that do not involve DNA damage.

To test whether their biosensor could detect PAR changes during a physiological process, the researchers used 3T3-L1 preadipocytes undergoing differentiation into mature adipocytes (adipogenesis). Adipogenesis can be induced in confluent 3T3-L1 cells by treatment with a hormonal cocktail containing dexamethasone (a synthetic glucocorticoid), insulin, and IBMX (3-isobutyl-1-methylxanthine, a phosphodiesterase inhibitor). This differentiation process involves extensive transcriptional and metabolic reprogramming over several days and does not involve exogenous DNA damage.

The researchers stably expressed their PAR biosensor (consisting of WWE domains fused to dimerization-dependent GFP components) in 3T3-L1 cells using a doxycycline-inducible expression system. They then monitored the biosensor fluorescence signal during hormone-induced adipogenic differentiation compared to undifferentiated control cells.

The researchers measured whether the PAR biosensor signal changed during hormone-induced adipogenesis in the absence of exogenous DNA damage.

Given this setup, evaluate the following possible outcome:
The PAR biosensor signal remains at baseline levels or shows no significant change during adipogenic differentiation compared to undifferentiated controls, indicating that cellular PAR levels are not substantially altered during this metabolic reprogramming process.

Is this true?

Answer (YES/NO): NO